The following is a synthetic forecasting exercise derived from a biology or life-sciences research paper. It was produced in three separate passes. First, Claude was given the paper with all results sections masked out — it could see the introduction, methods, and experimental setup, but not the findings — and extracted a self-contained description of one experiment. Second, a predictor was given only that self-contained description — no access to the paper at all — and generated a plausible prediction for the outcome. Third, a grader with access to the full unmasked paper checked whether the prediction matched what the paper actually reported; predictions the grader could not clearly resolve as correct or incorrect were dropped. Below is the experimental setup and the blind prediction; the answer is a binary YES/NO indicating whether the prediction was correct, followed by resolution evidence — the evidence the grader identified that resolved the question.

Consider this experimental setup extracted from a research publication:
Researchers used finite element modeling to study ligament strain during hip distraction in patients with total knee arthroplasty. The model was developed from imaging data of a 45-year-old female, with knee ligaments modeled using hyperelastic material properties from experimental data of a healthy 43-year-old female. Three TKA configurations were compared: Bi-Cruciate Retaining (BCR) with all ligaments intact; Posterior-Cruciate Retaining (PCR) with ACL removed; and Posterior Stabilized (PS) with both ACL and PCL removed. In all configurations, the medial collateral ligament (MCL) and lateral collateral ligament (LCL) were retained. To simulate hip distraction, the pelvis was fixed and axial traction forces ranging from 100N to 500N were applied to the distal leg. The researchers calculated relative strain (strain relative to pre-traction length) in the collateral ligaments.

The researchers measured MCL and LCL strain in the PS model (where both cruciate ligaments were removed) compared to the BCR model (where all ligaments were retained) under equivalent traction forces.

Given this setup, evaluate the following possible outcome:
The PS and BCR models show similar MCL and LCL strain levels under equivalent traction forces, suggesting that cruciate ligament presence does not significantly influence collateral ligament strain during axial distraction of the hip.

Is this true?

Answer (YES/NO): NO